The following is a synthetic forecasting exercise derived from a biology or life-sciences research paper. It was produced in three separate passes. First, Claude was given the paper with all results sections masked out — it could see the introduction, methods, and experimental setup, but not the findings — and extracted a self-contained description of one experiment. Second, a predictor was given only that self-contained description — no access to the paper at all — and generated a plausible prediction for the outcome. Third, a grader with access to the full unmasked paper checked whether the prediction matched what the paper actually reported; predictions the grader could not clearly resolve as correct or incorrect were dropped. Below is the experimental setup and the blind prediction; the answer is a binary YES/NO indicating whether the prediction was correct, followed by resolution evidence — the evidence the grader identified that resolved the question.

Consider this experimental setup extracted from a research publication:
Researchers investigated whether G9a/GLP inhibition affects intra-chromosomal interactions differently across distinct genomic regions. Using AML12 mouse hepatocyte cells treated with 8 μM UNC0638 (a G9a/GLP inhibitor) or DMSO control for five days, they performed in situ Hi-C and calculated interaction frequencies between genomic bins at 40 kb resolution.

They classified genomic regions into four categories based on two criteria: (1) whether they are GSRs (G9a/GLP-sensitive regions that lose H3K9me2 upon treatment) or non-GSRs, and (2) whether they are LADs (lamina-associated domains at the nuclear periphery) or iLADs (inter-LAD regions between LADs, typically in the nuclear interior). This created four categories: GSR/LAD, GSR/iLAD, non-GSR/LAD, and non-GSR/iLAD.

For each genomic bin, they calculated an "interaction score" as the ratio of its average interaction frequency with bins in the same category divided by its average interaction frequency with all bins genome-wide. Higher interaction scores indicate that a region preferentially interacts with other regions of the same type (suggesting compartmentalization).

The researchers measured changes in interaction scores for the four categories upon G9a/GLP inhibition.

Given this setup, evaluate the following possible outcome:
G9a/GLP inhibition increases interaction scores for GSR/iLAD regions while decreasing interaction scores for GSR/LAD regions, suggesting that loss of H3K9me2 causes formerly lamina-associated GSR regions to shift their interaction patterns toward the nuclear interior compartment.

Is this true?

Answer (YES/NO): NO